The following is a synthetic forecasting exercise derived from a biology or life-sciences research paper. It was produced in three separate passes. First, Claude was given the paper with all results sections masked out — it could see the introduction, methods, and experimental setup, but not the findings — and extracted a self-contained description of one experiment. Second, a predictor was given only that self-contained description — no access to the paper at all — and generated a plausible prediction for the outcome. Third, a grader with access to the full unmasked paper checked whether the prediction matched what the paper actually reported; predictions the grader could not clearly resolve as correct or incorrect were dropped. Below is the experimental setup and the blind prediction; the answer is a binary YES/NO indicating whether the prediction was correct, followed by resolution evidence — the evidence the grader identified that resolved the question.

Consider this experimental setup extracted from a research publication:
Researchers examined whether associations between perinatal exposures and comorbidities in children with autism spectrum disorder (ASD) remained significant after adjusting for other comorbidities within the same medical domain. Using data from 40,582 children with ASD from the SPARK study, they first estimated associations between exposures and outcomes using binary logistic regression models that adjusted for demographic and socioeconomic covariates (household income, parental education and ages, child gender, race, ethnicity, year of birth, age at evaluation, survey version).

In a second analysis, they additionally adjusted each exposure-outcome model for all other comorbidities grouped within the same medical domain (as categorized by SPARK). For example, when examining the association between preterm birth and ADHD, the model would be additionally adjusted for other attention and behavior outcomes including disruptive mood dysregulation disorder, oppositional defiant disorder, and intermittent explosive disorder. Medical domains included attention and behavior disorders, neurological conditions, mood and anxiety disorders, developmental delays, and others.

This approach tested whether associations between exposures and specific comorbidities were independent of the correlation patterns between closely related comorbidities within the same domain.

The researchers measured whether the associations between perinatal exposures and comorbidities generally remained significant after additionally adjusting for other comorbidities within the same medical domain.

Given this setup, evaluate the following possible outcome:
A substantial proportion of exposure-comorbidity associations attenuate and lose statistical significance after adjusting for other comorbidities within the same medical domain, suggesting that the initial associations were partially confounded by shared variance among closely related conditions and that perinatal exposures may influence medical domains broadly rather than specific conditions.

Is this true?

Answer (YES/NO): YES